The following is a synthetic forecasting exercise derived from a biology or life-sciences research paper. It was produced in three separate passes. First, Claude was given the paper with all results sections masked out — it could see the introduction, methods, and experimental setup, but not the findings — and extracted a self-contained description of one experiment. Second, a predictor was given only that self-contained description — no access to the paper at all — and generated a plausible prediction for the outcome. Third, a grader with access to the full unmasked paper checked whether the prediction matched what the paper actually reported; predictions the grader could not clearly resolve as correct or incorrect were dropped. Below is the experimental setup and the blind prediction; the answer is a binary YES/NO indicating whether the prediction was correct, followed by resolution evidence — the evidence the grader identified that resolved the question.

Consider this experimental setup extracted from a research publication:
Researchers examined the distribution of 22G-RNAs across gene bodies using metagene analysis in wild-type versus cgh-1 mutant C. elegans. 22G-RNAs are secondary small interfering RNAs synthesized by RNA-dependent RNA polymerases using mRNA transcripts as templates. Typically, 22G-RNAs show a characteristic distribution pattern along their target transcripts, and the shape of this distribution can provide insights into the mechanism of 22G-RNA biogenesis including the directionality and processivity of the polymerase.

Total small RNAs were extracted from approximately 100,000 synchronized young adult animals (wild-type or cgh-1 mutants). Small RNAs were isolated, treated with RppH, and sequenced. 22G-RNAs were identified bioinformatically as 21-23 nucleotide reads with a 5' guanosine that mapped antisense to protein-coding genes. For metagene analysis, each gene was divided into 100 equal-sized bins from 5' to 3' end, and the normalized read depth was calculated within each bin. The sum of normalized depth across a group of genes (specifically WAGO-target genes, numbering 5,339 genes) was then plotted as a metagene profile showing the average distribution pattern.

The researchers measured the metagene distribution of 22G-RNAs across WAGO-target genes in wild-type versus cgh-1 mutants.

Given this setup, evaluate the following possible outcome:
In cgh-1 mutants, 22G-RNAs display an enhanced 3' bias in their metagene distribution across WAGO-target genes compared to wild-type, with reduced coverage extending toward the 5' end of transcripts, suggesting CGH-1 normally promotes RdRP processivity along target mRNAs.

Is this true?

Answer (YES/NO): YES